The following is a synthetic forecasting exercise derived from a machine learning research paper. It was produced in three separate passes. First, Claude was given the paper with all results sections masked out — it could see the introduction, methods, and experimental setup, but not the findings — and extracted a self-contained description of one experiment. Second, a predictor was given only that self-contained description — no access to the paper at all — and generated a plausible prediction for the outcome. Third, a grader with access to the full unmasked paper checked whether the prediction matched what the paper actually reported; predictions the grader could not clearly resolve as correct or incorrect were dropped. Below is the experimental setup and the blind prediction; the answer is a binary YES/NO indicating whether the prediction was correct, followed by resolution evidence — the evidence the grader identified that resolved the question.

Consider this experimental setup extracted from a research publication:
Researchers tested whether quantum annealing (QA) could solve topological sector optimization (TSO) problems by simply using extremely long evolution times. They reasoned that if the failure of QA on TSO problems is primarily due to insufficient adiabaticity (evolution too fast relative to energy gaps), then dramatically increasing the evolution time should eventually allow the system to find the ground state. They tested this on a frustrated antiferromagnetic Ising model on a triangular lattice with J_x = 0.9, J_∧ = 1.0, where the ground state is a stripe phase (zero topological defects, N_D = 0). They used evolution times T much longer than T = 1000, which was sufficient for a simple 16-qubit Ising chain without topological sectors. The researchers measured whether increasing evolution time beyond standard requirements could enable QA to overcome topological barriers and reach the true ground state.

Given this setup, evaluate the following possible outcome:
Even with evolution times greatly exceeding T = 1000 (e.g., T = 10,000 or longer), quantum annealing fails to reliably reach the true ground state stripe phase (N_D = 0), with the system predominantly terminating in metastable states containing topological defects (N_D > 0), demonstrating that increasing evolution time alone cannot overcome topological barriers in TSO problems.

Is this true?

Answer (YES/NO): YES